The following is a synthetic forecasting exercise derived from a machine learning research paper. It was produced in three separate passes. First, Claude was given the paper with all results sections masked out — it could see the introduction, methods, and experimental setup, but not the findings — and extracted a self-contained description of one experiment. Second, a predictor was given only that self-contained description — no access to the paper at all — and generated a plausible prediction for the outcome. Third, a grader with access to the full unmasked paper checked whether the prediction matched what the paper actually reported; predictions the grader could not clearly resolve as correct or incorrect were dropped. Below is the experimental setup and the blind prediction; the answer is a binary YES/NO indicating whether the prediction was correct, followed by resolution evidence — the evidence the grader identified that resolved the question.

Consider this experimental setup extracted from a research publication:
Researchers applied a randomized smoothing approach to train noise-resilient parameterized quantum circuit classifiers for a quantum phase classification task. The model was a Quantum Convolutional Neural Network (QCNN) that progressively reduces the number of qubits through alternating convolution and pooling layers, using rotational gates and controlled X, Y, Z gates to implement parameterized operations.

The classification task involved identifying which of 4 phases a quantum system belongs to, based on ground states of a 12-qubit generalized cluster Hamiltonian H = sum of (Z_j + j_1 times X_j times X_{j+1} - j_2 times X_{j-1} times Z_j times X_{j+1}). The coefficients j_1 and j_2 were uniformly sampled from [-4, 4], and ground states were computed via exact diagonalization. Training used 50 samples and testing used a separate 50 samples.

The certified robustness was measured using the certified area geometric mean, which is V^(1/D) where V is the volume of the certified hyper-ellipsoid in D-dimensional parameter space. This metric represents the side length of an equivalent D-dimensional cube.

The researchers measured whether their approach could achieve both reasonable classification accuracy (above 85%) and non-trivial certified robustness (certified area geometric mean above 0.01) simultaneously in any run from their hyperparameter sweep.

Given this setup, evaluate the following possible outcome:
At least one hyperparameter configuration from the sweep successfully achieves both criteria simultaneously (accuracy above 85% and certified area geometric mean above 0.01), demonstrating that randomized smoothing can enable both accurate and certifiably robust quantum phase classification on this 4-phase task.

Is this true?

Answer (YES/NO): YES